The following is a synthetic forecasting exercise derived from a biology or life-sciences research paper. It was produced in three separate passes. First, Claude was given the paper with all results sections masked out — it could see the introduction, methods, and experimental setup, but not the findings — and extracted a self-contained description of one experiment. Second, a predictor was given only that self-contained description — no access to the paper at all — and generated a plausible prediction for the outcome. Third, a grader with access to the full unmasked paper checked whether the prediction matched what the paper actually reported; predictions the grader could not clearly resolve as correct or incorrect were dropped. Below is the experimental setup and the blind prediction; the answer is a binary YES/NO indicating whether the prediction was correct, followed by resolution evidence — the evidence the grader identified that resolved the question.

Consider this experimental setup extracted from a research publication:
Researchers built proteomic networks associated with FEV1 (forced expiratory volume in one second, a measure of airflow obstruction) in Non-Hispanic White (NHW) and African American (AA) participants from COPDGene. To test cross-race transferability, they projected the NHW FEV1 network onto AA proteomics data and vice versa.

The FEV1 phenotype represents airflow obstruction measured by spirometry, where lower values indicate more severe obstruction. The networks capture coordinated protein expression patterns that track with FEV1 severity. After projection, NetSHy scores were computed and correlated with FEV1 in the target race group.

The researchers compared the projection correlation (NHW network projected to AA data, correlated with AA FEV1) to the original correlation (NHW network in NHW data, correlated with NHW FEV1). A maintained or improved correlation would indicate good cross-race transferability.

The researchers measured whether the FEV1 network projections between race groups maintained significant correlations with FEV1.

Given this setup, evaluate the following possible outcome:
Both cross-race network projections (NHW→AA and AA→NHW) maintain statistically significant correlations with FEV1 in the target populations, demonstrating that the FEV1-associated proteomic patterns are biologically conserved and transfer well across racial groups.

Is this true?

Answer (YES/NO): NO